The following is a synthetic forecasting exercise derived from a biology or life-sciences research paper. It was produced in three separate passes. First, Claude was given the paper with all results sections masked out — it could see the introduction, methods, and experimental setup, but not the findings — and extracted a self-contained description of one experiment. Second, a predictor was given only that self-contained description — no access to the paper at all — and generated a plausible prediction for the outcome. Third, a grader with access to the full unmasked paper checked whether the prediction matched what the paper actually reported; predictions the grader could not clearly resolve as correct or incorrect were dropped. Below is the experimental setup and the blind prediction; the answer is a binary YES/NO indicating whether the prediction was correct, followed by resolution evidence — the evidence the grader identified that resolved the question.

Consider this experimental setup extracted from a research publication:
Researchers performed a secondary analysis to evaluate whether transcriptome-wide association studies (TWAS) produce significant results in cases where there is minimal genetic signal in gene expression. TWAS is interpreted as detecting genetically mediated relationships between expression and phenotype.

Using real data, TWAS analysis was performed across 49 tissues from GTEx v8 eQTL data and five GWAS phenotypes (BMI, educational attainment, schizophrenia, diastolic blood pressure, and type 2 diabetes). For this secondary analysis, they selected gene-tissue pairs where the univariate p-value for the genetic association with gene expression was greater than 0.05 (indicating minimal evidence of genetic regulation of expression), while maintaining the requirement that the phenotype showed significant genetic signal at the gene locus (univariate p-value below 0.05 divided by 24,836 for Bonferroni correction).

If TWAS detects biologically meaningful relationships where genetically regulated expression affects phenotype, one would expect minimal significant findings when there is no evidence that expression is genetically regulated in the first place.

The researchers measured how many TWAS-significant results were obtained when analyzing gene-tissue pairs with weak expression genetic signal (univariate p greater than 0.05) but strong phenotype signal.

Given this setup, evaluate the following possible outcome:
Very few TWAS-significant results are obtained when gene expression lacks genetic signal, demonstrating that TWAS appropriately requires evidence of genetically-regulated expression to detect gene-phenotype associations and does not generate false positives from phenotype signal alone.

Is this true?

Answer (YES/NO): NO